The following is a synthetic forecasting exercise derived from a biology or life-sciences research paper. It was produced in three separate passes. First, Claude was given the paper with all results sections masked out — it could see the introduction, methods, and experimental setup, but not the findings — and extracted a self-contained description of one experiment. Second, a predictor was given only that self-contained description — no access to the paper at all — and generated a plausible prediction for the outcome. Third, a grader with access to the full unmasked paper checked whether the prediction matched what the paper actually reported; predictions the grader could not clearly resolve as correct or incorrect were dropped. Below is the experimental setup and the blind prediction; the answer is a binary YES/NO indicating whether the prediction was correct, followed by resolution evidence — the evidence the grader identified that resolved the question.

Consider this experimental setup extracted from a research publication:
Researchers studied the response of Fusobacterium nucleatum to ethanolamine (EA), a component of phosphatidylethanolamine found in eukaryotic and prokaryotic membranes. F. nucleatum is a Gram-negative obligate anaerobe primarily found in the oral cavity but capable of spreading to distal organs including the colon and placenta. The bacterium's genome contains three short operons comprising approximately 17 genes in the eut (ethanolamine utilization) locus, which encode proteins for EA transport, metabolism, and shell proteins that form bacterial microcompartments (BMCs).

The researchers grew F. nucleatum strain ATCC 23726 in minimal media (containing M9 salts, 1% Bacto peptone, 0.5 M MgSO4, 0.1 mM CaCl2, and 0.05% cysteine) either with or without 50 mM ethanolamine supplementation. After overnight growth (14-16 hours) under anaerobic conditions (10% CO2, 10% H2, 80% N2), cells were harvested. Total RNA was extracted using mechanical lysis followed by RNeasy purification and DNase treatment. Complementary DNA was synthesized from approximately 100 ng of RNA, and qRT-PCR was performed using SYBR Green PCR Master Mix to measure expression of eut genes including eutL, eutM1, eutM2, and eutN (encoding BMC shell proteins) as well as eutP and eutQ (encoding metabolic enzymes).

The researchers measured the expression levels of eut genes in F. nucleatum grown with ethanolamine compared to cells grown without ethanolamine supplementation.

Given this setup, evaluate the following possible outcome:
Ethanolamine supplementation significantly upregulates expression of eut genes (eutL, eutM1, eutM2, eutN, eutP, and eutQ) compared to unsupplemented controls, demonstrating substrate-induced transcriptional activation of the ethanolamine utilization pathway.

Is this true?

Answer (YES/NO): NO